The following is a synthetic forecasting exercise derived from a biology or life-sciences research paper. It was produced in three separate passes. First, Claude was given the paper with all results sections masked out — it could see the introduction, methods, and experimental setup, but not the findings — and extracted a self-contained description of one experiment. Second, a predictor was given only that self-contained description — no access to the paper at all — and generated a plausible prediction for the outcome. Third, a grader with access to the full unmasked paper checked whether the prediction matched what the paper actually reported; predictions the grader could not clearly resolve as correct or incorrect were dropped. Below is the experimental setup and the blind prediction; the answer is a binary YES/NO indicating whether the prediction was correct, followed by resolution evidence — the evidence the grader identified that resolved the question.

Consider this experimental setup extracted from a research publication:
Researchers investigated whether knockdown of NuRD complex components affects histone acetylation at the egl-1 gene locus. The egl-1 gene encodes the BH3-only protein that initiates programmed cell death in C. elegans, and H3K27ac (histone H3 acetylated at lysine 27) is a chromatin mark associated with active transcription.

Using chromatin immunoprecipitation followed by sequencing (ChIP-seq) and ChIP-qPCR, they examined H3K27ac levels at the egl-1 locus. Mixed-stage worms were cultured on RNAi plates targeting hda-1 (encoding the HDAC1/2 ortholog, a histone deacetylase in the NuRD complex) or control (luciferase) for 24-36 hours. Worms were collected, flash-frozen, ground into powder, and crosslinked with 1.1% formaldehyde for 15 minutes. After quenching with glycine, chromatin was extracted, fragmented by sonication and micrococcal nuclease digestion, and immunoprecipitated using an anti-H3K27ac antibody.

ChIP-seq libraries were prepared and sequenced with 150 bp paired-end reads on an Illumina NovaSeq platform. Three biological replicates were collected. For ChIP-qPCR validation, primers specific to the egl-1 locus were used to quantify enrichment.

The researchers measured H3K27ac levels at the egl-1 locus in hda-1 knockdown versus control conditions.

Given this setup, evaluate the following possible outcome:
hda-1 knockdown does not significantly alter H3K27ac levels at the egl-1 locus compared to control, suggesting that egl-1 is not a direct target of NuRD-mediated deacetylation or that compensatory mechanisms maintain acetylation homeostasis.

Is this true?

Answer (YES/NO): NO